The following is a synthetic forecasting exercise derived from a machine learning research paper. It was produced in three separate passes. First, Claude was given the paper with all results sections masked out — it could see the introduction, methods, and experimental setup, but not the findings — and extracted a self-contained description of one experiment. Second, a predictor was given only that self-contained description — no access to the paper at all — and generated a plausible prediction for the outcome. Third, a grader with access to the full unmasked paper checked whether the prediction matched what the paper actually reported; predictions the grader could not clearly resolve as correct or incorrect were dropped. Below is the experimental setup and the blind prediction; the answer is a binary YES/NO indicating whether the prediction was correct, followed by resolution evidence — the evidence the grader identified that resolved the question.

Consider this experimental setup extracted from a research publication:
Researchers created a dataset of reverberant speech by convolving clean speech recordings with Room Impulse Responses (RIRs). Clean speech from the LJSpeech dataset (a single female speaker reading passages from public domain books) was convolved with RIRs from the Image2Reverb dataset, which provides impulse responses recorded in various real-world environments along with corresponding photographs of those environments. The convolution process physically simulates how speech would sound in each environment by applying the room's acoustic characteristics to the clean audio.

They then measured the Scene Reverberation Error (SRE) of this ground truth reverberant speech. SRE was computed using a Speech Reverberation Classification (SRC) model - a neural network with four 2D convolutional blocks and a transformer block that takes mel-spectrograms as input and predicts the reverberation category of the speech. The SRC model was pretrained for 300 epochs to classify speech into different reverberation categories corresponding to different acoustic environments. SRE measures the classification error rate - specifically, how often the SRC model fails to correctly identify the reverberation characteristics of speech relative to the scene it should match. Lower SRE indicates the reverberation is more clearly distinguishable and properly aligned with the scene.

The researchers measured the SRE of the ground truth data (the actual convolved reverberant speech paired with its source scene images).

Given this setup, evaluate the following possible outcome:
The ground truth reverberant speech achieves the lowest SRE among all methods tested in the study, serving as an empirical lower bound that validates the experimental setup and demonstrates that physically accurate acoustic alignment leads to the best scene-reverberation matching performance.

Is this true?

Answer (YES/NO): YES